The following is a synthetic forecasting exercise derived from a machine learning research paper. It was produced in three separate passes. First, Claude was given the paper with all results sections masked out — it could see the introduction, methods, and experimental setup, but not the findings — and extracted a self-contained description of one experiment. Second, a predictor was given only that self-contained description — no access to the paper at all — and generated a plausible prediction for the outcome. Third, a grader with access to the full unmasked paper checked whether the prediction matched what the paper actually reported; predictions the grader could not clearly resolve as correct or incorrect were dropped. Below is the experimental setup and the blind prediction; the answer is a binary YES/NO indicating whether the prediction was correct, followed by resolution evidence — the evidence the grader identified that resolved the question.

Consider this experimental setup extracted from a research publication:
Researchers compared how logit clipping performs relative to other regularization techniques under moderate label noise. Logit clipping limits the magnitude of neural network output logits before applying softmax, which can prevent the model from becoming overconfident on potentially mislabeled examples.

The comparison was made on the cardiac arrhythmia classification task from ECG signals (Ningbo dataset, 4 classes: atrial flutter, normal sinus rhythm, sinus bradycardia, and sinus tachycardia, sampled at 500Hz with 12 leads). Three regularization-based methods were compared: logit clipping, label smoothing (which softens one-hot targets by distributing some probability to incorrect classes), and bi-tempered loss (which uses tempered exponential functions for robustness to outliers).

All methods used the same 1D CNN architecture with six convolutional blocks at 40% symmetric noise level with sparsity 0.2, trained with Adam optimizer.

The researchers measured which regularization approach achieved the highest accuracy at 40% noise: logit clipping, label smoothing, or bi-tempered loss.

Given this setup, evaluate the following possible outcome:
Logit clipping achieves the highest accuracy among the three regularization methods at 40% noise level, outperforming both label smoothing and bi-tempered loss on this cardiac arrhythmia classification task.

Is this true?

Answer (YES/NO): YES